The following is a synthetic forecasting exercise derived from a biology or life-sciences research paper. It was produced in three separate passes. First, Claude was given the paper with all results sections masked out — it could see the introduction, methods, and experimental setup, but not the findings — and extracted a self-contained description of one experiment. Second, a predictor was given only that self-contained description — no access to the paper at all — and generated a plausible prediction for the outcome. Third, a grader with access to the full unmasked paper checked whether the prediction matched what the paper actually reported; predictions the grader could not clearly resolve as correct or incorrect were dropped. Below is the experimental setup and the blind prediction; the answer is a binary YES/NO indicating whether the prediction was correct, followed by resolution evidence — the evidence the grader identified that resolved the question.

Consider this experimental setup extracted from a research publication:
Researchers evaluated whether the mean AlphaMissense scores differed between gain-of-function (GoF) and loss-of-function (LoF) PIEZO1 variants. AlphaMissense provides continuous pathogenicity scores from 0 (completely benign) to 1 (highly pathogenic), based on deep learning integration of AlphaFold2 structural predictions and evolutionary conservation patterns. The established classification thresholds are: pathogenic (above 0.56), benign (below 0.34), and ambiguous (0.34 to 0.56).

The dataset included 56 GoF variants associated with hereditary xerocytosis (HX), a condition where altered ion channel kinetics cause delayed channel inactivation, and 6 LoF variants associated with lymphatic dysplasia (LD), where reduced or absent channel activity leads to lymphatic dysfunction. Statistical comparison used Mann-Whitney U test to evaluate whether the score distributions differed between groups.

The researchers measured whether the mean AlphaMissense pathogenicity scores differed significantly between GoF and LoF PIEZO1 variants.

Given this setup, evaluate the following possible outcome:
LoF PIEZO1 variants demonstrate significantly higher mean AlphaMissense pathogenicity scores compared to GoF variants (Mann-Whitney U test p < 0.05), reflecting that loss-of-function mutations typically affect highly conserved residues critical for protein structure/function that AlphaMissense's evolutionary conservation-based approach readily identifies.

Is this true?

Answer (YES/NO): NO